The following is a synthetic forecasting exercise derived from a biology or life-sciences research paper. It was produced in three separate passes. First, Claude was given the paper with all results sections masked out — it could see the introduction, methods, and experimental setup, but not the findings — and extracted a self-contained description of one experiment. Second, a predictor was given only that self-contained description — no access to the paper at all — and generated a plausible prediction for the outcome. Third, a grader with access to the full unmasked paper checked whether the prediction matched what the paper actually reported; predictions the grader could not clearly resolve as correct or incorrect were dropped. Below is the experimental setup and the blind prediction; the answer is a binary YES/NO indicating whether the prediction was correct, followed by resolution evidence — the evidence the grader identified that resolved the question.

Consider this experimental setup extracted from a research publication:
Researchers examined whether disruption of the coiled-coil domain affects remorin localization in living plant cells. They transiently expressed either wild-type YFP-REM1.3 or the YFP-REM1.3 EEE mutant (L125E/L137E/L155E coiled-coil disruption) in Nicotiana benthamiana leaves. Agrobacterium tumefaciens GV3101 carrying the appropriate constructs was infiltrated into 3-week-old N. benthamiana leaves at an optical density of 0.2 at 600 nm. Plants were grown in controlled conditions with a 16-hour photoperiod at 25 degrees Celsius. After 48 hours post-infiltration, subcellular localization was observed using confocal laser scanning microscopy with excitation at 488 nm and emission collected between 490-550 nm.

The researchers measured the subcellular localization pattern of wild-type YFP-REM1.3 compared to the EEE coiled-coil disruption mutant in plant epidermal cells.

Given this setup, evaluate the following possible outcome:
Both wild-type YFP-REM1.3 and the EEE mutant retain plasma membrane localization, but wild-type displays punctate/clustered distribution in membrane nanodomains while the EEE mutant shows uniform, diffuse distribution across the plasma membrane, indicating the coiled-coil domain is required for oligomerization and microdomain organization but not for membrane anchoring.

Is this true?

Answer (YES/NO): NO